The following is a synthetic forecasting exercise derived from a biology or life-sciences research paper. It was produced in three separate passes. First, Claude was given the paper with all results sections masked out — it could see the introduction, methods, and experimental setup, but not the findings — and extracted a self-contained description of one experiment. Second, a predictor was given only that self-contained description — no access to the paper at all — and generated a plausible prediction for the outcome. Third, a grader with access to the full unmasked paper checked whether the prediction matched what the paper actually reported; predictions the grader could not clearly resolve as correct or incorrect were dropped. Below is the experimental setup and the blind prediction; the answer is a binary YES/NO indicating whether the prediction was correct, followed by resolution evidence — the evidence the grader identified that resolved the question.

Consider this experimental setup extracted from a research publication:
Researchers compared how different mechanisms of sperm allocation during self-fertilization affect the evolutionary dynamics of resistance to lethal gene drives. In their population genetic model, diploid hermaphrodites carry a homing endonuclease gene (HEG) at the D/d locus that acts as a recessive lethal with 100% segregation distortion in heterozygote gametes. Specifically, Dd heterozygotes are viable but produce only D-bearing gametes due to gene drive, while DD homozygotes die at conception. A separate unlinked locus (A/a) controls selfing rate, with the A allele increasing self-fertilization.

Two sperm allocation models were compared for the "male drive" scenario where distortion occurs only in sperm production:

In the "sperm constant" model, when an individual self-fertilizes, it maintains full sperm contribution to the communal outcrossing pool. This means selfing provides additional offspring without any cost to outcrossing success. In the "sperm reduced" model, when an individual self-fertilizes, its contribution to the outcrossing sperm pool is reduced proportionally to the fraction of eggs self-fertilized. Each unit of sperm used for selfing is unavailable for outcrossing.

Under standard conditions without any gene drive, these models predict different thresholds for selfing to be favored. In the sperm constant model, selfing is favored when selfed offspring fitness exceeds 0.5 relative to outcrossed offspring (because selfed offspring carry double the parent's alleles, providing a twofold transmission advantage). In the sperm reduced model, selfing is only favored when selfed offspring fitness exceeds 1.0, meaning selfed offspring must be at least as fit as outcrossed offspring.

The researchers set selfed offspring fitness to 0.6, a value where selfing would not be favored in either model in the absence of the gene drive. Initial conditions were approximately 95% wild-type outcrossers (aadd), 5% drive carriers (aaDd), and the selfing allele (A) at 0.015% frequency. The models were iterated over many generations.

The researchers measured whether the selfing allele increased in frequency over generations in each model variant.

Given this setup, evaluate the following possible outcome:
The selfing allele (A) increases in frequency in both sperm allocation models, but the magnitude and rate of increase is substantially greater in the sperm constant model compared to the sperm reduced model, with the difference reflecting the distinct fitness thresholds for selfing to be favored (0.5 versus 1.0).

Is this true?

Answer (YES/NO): YES